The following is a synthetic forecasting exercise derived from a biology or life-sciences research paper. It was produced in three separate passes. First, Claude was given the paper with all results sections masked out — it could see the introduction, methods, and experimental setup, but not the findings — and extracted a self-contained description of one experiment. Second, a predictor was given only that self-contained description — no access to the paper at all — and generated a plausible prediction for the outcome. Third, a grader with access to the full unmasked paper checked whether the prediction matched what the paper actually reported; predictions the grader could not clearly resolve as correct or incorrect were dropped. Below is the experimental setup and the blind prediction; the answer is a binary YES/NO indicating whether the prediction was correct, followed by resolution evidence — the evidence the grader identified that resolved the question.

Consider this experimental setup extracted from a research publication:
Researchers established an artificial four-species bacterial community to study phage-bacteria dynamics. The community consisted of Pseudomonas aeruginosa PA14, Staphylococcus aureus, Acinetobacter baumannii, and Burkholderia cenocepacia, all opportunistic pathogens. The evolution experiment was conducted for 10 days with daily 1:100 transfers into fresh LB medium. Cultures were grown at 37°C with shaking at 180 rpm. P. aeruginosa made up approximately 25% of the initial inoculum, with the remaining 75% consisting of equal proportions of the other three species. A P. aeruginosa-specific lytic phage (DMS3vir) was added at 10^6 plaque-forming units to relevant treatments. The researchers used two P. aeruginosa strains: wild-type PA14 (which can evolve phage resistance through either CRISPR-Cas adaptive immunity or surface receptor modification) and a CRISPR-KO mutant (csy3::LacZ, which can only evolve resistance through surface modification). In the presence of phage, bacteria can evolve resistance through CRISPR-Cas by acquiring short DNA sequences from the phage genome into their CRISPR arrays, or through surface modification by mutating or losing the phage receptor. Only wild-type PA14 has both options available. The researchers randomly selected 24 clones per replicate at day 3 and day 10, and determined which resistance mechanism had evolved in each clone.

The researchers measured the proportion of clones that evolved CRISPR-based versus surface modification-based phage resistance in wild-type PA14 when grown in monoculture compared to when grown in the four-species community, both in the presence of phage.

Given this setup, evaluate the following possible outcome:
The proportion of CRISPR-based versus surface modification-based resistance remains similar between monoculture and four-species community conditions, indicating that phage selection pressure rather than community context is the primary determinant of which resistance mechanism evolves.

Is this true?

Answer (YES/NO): NO